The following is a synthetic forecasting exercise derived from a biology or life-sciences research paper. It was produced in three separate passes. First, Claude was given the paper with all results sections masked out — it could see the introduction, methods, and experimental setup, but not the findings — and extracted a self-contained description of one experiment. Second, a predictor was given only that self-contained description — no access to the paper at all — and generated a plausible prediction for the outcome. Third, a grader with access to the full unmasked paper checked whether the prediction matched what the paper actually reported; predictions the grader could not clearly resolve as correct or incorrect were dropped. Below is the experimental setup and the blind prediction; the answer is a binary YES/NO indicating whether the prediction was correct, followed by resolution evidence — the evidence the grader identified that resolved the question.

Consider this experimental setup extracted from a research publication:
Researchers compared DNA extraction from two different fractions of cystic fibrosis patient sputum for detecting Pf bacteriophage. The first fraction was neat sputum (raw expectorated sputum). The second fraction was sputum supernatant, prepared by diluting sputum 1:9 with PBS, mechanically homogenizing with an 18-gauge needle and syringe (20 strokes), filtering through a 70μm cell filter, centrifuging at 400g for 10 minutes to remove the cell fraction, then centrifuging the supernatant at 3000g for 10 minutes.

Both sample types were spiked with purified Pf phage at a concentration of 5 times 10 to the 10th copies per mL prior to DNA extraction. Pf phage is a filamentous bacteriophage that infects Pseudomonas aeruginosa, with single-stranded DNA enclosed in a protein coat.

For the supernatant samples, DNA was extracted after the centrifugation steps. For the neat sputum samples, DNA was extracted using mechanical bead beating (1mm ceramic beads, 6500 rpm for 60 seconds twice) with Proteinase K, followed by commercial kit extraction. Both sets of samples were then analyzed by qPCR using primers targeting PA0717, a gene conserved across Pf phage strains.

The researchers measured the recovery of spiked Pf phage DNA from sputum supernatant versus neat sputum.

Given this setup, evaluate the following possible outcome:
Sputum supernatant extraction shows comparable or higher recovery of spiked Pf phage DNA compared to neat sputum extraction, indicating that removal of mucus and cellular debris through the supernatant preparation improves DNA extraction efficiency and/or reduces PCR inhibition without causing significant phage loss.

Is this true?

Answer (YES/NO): YES